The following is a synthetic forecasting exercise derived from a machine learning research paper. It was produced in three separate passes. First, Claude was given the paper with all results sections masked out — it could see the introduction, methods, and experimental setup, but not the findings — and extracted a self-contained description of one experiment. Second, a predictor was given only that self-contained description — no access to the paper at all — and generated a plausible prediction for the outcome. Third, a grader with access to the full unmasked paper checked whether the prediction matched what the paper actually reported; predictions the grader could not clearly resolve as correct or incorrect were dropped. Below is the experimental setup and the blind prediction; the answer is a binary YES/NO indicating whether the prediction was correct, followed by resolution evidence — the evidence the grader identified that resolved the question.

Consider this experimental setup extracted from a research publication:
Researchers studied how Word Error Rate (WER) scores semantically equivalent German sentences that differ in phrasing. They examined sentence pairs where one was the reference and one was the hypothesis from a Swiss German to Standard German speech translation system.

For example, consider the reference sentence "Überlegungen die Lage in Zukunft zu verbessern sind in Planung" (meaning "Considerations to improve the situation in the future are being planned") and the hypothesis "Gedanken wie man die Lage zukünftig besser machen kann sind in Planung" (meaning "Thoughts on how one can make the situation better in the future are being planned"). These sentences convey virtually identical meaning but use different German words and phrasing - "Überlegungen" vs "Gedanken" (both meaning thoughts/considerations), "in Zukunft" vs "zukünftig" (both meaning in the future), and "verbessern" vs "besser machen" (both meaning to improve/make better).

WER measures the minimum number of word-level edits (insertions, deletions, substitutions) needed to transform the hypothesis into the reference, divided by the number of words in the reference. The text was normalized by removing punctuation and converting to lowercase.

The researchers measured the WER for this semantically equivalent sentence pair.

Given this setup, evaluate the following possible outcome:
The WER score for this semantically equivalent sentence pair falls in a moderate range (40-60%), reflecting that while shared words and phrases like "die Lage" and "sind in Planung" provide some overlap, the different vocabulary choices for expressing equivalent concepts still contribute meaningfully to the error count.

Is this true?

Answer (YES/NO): NO